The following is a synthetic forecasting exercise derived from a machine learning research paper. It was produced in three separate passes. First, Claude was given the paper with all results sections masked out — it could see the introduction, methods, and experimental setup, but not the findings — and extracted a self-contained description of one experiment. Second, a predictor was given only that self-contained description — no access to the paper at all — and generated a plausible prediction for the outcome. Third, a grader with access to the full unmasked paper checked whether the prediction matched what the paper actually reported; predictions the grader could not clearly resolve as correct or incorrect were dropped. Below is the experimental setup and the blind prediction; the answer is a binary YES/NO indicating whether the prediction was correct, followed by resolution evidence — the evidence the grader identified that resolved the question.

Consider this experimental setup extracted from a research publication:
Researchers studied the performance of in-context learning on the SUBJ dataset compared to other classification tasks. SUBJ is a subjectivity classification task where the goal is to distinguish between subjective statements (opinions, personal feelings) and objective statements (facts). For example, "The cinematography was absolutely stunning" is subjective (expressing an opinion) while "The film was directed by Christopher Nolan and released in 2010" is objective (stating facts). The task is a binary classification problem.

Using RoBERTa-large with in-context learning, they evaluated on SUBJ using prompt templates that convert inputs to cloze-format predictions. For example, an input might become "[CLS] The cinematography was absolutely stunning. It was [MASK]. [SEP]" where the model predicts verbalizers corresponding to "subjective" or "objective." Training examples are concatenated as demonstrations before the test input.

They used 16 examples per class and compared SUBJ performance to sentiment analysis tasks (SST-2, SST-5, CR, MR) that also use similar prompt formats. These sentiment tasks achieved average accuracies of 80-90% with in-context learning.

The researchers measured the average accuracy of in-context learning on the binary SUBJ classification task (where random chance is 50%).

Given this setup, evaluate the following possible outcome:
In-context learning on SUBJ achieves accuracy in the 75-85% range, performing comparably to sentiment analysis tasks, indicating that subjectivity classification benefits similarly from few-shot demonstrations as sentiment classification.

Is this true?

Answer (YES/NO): NO